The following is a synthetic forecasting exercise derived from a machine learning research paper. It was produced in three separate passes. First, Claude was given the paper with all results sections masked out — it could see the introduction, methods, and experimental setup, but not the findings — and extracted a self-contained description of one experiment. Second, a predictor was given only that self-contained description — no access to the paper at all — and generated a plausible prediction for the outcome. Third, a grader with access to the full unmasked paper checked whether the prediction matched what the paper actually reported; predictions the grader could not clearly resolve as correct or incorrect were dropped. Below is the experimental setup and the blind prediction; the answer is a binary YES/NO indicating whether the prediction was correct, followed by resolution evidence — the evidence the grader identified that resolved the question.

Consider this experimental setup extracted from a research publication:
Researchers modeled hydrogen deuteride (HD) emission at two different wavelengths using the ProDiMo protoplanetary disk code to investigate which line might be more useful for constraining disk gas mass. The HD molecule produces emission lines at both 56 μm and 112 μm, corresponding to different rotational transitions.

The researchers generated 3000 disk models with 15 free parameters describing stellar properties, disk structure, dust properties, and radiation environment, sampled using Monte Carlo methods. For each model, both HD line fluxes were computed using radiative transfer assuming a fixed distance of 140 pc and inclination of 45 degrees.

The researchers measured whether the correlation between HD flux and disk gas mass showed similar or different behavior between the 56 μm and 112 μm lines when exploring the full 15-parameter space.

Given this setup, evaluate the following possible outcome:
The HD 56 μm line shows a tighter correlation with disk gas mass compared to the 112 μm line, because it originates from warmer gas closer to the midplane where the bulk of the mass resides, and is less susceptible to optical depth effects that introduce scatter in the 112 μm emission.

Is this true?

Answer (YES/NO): NO